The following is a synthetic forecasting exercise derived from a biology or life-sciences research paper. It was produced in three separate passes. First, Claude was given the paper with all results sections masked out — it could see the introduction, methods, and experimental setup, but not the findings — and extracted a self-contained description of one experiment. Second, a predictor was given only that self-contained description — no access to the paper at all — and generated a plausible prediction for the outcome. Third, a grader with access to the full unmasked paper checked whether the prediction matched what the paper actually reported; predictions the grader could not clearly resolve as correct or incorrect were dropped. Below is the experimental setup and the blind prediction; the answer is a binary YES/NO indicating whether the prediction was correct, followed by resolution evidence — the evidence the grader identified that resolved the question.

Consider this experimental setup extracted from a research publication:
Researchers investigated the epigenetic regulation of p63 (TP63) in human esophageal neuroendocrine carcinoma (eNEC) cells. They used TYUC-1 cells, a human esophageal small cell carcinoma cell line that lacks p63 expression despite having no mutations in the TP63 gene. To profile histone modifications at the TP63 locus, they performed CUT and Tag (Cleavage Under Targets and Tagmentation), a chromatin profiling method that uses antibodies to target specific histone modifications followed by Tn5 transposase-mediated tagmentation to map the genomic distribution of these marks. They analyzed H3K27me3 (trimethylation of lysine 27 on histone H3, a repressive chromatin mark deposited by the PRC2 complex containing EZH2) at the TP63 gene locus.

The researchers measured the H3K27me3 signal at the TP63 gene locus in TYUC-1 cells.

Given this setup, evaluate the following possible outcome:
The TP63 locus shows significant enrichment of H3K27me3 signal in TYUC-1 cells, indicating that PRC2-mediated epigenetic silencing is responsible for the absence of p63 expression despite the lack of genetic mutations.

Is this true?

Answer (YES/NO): YES